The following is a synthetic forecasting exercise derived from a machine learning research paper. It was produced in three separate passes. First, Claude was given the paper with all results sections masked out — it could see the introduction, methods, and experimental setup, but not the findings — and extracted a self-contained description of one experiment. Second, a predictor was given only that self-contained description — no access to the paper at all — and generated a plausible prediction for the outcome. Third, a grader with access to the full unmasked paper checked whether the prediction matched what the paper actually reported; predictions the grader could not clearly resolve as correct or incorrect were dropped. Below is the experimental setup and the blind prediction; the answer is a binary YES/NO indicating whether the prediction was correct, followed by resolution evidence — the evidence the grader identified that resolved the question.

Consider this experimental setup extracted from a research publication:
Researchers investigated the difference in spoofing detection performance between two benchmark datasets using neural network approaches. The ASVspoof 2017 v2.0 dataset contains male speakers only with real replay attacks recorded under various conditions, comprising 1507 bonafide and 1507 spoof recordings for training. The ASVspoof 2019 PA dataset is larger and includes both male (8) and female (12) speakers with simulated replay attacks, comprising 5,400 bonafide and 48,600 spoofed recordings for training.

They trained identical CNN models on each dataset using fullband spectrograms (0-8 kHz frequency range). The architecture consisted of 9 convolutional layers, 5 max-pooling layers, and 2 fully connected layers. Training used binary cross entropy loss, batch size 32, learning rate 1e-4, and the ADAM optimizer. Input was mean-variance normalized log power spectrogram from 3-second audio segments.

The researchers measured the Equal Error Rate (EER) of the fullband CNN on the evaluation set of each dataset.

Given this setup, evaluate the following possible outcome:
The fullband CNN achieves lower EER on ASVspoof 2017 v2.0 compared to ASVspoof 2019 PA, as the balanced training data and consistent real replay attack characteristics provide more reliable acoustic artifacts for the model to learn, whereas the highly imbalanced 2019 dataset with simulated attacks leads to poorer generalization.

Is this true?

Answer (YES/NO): NO